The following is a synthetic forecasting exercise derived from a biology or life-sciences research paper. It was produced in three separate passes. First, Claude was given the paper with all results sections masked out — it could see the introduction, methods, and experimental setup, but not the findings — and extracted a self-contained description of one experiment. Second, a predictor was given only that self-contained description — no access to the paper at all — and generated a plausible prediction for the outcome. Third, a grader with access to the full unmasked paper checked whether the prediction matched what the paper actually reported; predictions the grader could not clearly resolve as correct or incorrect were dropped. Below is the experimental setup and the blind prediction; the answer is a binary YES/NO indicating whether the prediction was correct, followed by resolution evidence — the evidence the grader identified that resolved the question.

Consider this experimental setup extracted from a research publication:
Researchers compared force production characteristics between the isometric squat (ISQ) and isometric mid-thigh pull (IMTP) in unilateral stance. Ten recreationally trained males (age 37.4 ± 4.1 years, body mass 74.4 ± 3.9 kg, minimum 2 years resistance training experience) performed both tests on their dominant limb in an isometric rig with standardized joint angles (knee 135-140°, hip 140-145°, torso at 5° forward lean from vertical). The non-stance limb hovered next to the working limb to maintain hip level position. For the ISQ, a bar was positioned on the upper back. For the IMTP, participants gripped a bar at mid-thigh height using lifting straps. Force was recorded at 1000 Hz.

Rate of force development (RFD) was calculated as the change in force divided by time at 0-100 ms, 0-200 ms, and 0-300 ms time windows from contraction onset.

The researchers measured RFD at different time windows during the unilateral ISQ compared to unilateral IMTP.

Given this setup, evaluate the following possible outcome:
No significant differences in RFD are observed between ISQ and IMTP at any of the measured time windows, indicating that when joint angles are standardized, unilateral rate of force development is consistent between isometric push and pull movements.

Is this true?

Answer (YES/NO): YES